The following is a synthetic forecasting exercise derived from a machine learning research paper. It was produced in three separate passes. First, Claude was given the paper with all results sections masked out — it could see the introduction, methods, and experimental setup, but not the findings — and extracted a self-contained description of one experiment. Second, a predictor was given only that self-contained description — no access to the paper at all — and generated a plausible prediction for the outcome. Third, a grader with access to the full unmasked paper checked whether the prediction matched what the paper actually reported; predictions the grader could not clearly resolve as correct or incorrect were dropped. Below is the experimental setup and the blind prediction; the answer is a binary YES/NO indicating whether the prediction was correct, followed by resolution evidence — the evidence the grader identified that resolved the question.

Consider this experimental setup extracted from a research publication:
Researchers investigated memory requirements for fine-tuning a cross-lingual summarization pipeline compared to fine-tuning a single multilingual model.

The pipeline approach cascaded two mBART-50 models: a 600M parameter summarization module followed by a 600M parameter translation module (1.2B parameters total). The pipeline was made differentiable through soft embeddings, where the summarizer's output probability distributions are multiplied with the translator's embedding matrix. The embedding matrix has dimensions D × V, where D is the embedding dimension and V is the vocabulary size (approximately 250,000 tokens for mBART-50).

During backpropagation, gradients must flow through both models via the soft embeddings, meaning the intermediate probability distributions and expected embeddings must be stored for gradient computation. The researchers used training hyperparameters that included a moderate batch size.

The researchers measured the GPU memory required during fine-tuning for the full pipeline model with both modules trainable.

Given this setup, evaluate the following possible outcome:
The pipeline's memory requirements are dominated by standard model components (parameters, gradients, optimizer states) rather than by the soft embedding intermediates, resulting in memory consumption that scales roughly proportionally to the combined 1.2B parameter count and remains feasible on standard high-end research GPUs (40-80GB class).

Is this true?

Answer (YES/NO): YES